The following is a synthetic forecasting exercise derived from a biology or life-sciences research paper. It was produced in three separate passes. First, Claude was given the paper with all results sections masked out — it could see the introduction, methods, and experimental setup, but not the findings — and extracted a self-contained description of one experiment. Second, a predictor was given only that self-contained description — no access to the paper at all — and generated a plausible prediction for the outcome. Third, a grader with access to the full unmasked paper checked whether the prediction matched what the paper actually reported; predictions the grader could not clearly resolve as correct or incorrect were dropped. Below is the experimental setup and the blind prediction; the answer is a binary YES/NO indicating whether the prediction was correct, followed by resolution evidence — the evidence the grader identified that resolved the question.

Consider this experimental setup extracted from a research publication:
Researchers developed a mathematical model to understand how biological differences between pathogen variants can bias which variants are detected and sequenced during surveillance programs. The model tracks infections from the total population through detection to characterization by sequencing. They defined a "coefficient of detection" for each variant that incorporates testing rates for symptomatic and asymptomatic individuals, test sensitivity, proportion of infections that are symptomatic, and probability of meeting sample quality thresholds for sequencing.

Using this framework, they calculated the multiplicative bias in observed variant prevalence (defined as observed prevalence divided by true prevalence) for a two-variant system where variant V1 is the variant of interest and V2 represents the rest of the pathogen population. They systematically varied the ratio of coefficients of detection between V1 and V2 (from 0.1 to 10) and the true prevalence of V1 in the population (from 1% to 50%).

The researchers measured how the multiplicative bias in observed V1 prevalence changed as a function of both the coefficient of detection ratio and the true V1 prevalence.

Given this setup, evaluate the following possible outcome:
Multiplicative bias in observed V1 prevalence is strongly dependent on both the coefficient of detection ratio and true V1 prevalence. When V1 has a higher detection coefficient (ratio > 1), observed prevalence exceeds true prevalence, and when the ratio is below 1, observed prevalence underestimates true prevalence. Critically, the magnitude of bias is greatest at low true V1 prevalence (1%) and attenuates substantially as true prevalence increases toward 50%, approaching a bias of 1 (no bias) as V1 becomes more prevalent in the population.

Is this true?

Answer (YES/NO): YES